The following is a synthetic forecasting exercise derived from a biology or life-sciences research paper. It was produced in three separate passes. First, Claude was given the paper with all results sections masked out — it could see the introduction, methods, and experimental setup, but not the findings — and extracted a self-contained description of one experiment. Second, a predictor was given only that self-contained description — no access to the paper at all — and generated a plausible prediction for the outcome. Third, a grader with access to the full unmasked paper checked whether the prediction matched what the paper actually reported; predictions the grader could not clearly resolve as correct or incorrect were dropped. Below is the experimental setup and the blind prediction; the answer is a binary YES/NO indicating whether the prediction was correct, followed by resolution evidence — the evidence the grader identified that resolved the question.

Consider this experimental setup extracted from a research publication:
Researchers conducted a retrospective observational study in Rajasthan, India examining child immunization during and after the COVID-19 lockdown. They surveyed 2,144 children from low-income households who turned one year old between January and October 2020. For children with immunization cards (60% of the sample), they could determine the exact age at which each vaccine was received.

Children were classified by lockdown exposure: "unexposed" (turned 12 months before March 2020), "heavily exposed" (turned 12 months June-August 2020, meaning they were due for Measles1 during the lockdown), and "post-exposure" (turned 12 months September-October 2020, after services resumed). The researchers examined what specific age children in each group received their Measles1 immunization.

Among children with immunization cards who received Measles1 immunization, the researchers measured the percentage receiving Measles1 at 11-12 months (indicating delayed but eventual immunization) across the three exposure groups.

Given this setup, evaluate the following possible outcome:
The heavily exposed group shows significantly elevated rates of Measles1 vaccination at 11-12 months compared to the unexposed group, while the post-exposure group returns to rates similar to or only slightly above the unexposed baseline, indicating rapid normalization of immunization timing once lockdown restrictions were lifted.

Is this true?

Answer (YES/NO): YES